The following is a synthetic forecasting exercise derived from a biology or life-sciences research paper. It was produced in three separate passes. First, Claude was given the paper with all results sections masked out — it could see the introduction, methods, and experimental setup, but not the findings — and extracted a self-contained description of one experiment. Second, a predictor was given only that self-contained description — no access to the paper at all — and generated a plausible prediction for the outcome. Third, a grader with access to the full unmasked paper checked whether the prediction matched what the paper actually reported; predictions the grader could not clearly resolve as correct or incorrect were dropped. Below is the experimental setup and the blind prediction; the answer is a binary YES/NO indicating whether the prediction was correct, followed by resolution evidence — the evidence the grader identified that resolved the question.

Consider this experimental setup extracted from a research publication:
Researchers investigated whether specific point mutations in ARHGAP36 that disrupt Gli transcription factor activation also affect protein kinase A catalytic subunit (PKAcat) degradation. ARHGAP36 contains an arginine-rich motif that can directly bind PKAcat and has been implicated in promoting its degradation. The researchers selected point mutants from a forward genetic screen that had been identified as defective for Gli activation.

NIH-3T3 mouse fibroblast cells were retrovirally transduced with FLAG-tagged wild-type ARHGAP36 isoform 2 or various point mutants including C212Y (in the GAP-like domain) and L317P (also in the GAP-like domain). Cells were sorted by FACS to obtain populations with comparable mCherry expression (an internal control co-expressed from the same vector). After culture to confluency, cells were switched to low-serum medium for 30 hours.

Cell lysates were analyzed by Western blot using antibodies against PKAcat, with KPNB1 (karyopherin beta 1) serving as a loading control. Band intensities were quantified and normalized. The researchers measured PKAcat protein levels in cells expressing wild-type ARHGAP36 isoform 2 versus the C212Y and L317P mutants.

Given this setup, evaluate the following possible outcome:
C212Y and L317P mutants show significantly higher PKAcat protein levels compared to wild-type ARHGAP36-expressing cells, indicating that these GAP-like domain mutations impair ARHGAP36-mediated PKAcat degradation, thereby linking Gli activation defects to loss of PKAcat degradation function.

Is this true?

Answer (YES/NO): YES